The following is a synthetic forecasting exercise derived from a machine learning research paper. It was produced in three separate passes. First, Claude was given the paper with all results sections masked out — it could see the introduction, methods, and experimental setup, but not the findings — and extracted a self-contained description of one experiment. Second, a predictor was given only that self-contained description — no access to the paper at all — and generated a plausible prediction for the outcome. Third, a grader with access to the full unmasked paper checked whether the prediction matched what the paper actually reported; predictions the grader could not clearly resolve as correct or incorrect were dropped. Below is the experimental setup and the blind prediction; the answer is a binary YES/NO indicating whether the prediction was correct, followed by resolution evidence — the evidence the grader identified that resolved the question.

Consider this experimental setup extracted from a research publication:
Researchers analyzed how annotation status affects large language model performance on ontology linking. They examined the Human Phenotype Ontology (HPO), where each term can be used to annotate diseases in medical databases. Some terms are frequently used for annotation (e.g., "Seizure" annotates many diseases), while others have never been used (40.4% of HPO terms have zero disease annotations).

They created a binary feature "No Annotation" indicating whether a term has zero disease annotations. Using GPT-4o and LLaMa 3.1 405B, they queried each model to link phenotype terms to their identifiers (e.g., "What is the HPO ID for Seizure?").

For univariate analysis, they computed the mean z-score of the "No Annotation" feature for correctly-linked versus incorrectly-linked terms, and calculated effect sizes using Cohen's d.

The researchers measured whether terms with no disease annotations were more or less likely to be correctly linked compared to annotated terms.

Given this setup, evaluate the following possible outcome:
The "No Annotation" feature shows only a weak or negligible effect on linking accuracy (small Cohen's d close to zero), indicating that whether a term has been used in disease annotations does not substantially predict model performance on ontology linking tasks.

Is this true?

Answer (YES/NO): NO